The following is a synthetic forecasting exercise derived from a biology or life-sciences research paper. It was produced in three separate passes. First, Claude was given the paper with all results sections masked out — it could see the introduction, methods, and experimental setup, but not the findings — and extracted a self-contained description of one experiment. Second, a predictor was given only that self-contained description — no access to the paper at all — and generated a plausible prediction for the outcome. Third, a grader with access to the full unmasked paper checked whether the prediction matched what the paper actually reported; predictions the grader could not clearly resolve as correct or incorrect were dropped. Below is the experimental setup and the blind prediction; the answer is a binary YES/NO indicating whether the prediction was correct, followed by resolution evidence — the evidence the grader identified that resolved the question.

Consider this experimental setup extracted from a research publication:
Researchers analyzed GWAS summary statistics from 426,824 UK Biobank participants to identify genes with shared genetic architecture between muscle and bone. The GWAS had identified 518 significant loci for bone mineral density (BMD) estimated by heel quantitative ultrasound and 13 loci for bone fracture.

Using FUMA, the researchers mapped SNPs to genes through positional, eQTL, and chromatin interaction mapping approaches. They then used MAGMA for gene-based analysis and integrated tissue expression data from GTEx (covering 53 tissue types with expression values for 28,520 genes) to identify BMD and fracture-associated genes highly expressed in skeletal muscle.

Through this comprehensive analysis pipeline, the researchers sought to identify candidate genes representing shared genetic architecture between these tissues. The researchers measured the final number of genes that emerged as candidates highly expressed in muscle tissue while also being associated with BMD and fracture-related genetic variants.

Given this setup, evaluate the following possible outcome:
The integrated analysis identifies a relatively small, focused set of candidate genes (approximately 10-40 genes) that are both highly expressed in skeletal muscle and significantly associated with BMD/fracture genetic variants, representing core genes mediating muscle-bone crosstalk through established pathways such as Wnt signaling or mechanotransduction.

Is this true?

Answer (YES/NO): NO